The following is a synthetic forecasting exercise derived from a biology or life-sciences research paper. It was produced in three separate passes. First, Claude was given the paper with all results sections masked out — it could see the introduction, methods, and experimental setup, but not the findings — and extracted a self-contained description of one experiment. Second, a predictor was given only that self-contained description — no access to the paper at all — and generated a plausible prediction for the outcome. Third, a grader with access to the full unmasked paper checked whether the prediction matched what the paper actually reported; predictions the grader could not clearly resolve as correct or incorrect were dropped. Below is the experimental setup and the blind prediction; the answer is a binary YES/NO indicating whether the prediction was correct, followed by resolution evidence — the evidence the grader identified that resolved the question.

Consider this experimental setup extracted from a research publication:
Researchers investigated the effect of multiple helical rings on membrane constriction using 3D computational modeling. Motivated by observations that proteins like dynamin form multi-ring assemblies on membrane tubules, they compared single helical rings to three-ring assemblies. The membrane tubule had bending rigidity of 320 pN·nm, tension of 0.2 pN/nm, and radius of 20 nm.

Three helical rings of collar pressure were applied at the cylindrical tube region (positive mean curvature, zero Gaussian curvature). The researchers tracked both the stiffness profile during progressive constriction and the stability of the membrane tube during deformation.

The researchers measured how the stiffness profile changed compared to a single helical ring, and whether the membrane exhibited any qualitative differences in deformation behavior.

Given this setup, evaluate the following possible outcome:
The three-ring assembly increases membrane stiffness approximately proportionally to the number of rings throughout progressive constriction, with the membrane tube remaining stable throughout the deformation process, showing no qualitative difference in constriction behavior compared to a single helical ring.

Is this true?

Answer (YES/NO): NO